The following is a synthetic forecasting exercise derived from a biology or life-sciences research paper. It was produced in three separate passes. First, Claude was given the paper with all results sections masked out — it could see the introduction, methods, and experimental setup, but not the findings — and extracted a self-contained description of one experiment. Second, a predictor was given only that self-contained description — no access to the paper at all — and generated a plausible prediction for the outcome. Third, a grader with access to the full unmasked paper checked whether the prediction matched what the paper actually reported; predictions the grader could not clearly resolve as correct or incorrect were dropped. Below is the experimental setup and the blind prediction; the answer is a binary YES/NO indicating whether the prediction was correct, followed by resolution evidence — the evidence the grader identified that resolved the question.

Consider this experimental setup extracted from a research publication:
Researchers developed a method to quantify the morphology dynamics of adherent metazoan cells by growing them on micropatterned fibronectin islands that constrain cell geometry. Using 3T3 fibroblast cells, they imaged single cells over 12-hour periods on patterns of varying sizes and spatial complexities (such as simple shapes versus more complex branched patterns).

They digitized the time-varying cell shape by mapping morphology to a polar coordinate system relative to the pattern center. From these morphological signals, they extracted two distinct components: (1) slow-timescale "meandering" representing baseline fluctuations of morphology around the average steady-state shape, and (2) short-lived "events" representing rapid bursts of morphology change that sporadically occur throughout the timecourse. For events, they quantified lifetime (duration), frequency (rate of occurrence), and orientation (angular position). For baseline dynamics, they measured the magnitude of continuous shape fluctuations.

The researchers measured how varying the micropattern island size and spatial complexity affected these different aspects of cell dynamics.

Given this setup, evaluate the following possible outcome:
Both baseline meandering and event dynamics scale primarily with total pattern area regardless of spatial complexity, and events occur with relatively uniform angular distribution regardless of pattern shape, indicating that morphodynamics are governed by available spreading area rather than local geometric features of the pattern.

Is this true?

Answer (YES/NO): NO